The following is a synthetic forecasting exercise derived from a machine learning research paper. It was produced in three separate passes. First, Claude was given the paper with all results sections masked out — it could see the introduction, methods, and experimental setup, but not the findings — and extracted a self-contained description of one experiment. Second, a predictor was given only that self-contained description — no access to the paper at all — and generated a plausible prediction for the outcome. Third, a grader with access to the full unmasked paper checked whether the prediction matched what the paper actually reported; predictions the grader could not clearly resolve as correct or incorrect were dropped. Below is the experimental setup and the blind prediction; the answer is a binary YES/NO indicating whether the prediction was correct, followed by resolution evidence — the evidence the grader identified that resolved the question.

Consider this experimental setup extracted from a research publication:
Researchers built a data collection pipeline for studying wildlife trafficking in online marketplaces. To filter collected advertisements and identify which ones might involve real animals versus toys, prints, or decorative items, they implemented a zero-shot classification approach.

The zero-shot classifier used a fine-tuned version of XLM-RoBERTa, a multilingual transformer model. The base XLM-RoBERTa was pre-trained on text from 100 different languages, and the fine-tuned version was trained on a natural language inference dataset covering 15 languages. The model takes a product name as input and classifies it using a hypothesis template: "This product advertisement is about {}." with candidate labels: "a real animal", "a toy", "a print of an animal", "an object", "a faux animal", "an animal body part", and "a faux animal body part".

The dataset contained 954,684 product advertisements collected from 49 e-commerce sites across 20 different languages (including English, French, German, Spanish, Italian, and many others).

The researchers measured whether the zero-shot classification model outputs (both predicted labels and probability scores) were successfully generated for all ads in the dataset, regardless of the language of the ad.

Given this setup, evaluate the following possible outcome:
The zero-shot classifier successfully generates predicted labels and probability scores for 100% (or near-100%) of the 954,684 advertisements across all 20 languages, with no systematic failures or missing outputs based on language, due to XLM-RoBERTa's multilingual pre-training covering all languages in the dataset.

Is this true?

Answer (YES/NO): YES